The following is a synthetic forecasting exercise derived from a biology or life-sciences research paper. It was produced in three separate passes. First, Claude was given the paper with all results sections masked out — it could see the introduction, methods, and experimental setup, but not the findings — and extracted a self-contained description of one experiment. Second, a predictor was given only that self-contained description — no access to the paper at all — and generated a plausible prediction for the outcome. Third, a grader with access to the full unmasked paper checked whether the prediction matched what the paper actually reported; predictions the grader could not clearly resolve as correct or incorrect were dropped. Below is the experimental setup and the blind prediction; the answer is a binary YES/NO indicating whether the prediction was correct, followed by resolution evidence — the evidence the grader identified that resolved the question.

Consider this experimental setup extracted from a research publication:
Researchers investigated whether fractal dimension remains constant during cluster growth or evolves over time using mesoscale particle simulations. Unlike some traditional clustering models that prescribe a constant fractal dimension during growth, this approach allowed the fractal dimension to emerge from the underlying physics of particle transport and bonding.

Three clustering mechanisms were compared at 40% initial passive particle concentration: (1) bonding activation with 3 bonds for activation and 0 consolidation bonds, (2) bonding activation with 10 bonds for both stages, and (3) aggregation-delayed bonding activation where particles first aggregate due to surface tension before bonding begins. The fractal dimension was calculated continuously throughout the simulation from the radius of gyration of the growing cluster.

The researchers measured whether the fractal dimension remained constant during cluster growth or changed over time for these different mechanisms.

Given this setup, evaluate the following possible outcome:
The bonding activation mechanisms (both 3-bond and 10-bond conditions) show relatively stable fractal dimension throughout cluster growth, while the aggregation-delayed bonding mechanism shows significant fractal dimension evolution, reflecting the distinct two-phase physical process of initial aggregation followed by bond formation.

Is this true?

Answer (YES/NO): NO